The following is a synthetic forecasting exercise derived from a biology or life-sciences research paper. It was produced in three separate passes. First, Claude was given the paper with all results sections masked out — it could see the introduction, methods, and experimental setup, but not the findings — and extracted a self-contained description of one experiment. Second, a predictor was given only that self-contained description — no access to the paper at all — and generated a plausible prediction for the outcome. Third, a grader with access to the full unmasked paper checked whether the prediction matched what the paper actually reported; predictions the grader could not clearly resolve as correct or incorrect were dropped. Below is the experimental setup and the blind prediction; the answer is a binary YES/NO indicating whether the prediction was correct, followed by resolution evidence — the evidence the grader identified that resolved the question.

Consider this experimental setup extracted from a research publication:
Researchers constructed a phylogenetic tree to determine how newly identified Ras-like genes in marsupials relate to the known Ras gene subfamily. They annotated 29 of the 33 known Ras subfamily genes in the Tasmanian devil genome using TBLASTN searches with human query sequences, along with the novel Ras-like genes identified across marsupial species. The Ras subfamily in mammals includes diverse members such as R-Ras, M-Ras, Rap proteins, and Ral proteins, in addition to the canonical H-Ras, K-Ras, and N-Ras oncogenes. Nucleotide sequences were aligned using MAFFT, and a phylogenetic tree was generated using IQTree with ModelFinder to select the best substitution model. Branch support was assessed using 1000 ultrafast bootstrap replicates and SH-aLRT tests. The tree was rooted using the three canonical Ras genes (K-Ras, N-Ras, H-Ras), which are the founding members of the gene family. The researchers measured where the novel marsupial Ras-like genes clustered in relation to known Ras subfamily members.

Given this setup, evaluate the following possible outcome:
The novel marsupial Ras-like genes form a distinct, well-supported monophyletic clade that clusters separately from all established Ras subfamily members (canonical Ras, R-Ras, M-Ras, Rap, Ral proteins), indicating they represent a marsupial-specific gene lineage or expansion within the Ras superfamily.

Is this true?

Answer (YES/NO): YES